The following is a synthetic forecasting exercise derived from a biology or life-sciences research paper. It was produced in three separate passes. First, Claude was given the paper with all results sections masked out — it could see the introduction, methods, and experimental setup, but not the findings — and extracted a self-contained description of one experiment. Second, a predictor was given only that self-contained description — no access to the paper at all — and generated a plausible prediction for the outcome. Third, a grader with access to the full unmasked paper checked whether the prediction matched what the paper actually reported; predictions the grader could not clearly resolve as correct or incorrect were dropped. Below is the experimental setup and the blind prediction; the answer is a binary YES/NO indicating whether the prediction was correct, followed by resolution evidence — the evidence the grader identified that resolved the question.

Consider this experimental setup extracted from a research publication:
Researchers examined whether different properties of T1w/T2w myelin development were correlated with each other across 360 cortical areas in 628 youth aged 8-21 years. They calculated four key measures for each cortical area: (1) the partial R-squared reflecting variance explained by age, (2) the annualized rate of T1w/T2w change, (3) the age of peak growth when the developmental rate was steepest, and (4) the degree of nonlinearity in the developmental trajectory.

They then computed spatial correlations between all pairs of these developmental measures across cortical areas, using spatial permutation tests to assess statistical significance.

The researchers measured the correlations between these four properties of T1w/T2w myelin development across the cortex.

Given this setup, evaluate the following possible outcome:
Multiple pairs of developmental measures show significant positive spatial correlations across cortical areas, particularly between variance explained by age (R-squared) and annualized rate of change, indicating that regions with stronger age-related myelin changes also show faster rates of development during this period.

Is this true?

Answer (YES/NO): YES